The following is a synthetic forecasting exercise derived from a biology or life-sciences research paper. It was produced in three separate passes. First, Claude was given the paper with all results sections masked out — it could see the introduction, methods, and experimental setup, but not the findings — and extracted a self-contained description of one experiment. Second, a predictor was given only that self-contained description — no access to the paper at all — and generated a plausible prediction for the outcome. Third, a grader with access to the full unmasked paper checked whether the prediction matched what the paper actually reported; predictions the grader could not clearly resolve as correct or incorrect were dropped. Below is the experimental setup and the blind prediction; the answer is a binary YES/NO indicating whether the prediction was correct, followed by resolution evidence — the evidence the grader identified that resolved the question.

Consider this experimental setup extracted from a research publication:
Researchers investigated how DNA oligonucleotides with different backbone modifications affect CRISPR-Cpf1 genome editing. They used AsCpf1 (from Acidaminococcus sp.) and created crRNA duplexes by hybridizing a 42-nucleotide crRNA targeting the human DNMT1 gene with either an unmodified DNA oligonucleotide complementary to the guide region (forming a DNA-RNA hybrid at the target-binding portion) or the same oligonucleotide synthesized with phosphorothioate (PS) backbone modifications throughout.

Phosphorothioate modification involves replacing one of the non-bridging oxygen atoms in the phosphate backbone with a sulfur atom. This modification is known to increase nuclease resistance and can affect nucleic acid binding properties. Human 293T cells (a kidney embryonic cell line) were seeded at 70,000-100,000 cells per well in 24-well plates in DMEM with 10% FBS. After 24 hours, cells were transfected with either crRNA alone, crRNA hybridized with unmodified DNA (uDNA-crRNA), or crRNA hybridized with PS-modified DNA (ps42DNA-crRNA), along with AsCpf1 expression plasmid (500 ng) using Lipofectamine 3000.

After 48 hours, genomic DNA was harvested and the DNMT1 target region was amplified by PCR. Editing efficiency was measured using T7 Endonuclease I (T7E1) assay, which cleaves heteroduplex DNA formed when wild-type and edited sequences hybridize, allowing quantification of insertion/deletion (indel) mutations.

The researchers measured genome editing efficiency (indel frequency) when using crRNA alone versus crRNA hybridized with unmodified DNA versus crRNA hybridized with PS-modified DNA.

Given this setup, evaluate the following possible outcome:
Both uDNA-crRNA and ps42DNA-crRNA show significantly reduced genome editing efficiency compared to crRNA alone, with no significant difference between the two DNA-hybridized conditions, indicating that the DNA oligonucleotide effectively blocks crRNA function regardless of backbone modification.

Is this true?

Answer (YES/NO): NO